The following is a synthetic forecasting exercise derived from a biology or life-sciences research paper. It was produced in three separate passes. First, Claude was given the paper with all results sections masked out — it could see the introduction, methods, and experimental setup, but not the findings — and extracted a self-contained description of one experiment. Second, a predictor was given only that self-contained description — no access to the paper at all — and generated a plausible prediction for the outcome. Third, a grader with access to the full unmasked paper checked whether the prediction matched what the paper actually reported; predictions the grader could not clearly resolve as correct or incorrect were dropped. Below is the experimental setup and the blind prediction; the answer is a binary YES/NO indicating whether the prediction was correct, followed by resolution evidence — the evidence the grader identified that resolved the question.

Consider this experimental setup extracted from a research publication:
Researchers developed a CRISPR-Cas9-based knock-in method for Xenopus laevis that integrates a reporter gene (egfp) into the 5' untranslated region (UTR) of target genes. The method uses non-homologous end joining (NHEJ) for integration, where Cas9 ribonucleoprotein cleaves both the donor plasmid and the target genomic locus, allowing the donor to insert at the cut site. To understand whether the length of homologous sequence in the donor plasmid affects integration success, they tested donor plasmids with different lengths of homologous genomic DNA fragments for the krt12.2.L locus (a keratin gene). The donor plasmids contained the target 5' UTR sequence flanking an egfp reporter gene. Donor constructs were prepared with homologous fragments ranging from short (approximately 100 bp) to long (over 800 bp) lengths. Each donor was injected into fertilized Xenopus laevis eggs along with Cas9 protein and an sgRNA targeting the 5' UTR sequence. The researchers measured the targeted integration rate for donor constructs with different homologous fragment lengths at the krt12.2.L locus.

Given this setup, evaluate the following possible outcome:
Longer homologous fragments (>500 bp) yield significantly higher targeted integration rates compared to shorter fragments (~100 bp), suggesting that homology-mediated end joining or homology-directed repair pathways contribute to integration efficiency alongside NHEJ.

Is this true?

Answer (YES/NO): YES